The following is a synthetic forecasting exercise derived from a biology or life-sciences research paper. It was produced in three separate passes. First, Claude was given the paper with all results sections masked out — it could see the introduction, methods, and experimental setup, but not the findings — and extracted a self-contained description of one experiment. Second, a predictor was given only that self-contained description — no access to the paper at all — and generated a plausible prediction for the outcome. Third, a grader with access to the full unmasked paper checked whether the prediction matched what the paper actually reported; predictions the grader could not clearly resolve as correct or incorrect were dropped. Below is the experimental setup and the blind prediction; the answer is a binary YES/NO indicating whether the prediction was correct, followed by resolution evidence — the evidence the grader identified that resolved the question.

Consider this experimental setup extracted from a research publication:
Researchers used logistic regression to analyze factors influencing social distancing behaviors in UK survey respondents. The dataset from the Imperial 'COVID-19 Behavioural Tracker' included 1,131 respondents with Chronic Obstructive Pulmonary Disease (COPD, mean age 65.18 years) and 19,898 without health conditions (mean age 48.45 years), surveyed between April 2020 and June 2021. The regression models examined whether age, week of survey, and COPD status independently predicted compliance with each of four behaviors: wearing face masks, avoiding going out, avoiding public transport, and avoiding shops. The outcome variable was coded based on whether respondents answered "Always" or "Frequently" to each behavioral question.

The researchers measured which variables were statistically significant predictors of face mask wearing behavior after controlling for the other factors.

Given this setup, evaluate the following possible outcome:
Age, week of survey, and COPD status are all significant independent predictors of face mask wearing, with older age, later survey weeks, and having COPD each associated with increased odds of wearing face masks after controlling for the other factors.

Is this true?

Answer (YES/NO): NO